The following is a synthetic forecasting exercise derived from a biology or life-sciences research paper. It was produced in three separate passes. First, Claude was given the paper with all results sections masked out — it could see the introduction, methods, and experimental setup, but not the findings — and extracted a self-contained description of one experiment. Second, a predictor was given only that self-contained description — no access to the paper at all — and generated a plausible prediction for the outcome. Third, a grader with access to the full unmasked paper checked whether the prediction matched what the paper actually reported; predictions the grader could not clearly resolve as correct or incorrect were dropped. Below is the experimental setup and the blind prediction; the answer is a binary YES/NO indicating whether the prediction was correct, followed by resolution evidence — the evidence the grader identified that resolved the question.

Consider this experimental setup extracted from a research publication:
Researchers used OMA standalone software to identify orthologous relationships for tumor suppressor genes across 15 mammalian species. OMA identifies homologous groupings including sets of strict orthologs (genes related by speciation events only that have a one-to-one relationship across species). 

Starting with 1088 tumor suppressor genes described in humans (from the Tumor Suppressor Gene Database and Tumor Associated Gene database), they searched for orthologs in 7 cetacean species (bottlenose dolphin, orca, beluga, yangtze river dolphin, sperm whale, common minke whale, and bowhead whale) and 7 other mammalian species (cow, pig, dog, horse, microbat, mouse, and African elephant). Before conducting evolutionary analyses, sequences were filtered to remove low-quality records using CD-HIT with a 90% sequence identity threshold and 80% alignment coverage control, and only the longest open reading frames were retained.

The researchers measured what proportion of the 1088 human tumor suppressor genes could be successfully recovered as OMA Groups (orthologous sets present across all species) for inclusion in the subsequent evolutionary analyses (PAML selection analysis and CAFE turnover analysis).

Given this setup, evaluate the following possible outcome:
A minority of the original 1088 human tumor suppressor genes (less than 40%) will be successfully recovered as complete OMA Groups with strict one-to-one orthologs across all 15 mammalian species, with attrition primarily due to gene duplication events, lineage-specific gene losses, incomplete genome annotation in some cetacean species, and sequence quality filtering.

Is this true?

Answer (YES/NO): YES